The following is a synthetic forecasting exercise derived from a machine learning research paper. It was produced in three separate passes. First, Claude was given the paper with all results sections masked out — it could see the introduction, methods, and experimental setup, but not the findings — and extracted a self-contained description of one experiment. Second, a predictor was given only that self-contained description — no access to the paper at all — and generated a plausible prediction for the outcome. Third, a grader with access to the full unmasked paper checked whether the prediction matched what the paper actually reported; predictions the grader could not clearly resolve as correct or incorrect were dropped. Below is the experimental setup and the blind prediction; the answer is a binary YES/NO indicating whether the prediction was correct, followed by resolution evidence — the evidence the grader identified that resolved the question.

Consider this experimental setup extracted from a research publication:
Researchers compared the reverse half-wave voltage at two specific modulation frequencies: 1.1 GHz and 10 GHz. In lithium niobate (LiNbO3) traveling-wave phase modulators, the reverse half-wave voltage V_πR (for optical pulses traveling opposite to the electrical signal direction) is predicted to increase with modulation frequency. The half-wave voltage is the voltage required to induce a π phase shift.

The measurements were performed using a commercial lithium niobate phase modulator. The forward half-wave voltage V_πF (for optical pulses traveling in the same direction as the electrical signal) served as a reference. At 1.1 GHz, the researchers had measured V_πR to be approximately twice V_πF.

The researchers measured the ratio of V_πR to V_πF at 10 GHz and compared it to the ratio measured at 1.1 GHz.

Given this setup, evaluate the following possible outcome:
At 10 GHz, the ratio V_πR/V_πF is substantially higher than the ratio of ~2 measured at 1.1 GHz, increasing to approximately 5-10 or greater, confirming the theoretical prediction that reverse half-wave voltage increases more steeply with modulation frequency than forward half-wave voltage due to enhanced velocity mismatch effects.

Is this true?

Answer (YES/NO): YES